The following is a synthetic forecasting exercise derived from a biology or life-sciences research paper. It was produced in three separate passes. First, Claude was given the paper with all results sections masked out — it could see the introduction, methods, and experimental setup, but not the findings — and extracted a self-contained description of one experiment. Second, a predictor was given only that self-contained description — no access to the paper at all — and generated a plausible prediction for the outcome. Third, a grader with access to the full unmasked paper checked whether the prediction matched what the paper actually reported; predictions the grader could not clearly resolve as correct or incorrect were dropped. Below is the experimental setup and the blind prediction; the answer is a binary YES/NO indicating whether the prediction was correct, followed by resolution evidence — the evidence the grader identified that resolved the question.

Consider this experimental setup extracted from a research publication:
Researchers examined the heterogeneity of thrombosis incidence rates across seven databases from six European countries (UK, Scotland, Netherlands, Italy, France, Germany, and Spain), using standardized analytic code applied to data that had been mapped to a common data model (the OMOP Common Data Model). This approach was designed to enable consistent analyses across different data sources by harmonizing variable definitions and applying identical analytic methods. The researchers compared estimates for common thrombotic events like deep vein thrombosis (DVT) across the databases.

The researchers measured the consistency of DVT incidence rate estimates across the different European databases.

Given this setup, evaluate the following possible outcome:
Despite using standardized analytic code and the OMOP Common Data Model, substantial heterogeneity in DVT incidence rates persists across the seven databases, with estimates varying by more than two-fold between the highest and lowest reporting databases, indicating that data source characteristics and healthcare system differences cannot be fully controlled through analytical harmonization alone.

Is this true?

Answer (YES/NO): YES